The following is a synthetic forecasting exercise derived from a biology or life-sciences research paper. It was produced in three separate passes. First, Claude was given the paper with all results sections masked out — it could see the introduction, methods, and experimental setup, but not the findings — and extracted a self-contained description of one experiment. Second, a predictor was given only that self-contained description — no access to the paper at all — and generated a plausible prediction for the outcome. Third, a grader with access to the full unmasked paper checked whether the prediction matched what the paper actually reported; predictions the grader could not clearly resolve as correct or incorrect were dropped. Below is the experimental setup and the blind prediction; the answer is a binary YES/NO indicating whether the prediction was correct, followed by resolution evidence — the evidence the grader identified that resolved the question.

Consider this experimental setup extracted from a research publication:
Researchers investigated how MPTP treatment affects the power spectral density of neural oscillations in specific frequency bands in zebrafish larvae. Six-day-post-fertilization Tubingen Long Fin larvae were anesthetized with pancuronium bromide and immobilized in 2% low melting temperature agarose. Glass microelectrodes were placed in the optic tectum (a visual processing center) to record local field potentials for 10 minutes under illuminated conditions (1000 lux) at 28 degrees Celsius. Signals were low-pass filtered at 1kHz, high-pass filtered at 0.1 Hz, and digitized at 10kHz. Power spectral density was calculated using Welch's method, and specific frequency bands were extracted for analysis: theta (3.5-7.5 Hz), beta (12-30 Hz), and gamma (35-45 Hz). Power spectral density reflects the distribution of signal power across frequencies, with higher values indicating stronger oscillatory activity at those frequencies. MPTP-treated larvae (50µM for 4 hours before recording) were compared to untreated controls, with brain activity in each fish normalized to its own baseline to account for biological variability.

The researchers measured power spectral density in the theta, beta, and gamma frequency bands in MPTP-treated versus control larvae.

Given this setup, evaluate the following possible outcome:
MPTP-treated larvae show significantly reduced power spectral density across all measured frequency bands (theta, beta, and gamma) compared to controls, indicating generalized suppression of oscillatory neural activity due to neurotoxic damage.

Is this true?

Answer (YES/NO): NO